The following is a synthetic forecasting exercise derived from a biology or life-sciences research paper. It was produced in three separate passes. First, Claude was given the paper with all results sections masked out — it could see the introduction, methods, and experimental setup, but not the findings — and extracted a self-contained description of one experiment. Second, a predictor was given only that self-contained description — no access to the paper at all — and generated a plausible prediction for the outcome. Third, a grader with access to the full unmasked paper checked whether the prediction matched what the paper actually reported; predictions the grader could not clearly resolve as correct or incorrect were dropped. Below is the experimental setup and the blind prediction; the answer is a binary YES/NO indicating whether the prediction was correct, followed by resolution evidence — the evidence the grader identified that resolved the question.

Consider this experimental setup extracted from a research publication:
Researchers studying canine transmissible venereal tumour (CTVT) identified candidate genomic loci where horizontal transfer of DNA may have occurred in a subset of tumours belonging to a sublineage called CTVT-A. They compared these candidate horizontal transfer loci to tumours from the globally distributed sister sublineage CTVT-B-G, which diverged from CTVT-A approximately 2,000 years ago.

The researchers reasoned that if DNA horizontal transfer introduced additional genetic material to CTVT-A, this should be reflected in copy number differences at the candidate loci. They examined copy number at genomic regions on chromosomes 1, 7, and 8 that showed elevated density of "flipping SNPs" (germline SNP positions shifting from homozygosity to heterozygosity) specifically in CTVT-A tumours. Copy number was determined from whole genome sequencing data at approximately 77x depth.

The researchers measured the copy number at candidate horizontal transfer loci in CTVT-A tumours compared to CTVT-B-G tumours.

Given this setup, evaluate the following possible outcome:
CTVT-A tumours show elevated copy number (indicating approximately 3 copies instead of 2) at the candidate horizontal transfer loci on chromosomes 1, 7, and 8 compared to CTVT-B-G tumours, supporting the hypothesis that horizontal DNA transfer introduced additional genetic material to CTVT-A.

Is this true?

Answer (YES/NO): YES